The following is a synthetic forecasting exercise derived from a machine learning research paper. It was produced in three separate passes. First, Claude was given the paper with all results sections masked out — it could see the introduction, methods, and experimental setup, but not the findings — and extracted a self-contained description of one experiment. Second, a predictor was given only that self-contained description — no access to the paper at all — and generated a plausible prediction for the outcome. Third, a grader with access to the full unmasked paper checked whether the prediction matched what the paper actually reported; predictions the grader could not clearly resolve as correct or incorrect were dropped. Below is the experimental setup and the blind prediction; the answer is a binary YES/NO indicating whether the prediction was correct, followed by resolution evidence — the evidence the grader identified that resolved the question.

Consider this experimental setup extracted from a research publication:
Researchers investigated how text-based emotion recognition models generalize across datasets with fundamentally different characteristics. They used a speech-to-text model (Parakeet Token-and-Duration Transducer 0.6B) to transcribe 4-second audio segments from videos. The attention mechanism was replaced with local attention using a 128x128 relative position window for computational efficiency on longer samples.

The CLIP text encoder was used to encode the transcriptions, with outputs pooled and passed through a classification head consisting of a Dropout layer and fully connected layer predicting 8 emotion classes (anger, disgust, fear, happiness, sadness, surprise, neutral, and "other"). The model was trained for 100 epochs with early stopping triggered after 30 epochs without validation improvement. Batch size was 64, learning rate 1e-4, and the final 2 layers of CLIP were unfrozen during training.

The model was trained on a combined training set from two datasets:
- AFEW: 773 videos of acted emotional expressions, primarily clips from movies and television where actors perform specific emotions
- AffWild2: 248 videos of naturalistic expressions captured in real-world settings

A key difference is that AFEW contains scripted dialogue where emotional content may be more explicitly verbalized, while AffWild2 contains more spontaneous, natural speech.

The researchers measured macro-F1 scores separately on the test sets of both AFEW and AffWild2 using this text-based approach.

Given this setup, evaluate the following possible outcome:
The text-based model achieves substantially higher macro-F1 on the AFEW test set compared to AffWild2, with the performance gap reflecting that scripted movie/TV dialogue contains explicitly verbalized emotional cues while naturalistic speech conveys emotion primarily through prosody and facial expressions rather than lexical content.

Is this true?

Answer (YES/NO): NO